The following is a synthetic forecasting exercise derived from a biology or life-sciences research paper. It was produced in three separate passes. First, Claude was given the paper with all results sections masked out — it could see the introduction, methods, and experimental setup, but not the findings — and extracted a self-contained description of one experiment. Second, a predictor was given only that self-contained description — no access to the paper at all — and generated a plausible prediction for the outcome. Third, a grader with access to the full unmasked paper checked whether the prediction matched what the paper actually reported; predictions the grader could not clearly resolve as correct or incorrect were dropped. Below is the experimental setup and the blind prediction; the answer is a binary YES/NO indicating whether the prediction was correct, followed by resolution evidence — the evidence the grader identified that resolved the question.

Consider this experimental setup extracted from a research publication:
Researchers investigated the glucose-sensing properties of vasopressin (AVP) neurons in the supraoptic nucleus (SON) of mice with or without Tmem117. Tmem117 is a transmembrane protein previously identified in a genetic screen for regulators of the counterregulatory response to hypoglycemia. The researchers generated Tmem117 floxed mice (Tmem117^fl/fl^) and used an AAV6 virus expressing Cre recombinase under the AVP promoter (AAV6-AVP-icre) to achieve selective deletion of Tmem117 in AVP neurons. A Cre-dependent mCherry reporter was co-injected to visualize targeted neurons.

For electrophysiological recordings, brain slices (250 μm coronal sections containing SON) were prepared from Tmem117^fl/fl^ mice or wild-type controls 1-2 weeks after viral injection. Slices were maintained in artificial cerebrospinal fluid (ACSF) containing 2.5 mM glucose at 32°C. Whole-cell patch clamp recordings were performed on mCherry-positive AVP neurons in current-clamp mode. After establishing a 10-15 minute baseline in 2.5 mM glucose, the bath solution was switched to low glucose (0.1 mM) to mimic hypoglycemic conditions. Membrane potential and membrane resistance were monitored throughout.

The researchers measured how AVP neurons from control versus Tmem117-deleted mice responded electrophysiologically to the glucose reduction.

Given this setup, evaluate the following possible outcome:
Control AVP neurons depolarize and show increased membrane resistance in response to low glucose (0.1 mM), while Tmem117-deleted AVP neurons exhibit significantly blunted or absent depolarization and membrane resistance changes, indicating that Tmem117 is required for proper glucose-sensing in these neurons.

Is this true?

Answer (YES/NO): NO